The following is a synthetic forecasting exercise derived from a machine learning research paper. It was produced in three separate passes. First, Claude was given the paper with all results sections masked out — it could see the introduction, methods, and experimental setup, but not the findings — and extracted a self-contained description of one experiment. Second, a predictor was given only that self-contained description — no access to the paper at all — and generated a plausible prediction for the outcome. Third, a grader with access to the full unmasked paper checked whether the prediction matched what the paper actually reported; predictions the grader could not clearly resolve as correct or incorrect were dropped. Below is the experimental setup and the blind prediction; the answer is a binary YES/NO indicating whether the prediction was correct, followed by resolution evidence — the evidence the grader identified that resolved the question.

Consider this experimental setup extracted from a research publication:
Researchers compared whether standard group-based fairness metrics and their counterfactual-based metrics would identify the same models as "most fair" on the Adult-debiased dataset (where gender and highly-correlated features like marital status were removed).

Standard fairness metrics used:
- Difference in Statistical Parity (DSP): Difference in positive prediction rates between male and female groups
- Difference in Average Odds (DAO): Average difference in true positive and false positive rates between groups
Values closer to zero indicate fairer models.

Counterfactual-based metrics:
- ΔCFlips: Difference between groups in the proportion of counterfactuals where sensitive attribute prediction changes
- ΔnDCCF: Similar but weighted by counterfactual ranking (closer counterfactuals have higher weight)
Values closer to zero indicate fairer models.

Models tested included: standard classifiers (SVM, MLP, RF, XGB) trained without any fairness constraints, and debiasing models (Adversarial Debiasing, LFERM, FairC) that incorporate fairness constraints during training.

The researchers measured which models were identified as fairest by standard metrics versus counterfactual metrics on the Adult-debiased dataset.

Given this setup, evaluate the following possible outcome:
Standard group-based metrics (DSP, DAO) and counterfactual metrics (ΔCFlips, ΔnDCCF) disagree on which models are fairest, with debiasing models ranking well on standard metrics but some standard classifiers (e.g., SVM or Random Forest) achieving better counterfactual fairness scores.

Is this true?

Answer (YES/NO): YES